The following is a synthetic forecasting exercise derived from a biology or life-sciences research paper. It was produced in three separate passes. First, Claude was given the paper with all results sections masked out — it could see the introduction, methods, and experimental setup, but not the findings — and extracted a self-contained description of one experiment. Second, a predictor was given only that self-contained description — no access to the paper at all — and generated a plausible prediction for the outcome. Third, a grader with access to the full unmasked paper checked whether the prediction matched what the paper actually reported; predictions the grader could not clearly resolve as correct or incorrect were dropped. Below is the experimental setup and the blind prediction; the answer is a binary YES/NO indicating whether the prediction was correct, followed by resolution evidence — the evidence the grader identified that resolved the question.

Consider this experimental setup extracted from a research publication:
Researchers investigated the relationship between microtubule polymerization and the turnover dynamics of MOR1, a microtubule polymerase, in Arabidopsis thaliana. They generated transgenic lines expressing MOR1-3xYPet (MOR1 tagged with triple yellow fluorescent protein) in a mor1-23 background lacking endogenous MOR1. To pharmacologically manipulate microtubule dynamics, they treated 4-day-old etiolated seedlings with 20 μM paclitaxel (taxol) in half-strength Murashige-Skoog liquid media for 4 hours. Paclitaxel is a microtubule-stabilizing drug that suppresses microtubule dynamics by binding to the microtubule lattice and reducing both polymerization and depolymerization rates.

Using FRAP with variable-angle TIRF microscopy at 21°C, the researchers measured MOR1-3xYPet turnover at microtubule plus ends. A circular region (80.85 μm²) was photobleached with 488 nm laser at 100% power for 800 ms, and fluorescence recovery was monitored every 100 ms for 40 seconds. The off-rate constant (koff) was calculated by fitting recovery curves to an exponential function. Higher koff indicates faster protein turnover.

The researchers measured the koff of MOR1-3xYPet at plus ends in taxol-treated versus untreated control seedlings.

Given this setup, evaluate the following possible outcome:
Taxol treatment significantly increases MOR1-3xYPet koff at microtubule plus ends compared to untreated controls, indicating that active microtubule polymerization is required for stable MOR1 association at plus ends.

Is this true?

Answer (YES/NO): NO